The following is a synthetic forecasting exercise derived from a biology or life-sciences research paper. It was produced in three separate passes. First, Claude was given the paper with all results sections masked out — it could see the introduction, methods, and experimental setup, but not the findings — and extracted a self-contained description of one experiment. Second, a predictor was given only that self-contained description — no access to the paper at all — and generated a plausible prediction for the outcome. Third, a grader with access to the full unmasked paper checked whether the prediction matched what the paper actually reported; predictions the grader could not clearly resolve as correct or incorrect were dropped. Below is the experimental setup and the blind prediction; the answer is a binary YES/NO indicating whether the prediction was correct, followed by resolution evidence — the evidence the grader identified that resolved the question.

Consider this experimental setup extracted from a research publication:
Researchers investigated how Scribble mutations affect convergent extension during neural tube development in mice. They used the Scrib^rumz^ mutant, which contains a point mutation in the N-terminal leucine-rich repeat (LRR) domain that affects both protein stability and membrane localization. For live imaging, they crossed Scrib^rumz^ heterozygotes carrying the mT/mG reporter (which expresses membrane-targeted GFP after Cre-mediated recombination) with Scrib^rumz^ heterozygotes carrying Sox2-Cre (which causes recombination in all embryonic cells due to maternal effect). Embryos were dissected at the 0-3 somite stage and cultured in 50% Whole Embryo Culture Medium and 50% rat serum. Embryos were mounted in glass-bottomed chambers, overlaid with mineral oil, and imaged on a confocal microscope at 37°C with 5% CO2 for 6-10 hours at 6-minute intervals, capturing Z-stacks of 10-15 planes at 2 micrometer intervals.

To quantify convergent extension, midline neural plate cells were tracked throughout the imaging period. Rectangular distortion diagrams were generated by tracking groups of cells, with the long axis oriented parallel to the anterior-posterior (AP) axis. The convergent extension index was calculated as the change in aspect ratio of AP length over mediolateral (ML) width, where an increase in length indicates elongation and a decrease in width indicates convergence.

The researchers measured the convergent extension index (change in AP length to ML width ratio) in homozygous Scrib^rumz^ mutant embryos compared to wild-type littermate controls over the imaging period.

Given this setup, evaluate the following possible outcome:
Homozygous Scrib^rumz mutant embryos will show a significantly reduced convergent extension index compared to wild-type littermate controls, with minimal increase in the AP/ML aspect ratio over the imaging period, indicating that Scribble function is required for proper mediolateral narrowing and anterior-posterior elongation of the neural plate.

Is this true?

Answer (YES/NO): NO